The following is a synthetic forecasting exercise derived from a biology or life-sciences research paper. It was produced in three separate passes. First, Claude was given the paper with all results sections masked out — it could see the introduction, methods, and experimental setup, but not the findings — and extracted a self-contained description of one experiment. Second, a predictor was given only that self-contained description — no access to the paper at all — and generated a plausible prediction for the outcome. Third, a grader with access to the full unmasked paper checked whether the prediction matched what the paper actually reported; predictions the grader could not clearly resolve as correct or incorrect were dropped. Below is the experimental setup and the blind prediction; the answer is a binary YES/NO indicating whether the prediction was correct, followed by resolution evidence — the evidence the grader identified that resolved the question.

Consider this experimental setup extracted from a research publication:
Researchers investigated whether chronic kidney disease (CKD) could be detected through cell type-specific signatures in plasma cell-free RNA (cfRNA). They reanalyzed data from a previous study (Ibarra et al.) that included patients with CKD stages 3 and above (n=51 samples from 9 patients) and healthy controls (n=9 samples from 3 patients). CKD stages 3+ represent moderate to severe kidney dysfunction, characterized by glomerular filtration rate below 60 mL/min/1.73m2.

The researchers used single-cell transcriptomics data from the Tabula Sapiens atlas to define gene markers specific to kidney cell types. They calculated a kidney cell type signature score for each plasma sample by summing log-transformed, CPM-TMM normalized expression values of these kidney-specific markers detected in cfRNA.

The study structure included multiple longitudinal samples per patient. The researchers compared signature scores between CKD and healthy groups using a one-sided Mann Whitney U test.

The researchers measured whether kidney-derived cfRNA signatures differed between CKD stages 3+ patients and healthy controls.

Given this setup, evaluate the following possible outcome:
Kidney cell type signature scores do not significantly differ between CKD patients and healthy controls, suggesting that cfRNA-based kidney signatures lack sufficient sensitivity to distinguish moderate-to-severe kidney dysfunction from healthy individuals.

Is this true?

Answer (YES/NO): NO